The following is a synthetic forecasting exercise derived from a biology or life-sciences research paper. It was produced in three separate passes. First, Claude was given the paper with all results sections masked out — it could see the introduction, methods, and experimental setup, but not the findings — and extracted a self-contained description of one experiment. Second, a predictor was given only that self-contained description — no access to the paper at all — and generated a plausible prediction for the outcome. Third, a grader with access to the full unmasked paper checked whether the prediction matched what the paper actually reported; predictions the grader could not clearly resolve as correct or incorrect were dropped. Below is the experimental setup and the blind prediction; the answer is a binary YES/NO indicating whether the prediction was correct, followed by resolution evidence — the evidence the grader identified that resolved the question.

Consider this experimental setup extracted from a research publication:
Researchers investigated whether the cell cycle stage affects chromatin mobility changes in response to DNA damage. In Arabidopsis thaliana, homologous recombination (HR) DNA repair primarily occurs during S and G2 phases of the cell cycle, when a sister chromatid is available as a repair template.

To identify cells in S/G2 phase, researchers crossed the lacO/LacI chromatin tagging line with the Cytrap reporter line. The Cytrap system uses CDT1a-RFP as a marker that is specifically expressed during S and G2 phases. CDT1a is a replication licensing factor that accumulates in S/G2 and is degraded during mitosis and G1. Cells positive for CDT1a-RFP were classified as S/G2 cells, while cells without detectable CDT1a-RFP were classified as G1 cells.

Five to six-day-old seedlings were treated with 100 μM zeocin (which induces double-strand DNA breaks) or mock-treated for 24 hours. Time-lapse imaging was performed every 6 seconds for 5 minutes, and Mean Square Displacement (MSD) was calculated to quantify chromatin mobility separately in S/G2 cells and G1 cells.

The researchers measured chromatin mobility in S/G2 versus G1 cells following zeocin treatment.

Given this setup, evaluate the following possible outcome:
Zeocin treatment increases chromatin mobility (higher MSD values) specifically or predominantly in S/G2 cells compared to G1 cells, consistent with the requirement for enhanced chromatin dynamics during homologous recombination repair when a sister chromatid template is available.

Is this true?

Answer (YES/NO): YES